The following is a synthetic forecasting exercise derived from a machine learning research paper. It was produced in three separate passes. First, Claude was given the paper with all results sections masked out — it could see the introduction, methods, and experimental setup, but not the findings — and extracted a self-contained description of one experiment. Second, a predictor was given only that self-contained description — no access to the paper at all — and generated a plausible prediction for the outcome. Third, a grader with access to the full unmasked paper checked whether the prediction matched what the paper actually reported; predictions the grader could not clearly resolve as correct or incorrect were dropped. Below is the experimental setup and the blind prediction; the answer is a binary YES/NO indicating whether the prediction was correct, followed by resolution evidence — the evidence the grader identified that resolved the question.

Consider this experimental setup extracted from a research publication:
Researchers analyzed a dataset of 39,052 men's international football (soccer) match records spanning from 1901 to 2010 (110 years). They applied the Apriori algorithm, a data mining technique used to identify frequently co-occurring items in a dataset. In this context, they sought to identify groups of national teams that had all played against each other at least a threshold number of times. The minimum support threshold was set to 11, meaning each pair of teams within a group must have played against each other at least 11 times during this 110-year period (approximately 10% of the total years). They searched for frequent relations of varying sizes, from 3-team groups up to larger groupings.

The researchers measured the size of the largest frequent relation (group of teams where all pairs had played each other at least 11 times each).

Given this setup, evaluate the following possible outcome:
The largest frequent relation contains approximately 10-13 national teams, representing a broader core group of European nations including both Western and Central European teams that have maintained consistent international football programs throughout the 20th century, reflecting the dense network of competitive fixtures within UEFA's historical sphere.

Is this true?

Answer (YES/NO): NO